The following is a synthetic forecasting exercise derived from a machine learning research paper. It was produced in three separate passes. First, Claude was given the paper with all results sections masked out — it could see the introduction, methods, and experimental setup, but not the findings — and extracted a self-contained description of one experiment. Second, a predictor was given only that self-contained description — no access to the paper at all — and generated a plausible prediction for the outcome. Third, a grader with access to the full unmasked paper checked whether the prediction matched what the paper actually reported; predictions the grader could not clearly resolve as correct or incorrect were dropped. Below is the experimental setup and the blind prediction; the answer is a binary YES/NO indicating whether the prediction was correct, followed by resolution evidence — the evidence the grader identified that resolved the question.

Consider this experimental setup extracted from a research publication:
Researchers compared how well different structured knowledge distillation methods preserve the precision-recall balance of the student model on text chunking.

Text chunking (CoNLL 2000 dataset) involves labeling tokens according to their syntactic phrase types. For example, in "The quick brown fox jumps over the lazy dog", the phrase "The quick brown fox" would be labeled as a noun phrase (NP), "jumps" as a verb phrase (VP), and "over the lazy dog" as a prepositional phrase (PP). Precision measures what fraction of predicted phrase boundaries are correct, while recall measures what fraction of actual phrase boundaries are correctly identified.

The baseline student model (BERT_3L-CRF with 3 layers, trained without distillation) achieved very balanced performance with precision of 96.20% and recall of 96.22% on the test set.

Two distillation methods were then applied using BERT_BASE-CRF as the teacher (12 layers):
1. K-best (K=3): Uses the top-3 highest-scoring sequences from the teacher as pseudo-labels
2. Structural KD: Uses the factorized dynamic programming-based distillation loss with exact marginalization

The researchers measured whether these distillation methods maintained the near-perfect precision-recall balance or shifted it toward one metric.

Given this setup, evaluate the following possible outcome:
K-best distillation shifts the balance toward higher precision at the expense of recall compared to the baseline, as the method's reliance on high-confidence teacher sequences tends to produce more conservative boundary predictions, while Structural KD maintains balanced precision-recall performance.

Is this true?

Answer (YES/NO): NO